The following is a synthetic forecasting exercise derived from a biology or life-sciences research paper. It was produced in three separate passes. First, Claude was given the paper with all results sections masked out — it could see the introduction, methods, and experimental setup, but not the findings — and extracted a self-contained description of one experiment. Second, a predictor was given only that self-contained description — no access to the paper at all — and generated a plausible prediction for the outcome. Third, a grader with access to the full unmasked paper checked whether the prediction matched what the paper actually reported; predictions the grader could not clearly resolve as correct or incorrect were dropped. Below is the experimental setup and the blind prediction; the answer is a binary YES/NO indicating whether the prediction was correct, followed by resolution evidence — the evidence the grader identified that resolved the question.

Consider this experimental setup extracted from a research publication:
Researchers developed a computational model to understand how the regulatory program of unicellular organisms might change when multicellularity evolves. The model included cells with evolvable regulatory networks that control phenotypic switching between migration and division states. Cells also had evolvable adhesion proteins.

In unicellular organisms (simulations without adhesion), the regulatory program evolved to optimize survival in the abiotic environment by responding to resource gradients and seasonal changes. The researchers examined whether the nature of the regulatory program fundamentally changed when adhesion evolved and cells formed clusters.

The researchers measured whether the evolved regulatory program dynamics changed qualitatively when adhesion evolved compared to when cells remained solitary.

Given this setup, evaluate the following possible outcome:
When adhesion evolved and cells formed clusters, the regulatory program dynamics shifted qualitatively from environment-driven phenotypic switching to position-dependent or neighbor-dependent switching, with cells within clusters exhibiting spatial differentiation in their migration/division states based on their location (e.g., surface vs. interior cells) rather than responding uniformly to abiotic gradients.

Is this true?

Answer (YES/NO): NO